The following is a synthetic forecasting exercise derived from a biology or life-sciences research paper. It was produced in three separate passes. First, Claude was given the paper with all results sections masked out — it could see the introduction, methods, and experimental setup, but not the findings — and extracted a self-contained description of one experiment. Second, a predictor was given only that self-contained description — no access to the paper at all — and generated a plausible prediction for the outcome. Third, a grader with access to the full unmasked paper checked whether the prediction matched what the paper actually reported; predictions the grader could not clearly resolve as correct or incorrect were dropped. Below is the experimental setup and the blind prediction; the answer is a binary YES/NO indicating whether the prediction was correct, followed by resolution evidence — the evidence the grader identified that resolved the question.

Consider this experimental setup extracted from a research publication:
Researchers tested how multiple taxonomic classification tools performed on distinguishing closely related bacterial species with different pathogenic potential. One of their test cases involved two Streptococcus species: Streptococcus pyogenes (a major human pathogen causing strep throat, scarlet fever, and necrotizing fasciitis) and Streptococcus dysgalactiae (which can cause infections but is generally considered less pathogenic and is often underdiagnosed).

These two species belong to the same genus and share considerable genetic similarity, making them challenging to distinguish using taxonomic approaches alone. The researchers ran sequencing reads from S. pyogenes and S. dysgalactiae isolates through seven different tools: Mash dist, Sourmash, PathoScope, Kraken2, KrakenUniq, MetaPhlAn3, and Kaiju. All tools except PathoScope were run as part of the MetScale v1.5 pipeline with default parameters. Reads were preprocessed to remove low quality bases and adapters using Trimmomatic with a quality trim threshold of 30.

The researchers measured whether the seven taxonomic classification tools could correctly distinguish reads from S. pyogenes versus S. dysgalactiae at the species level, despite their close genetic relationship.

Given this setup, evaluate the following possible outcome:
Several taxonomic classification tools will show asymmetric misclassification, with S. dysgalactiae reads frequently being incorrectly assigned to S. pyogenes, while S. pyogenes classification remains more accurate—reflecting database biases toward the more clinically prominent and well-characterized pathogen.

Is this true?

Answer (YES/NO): NO